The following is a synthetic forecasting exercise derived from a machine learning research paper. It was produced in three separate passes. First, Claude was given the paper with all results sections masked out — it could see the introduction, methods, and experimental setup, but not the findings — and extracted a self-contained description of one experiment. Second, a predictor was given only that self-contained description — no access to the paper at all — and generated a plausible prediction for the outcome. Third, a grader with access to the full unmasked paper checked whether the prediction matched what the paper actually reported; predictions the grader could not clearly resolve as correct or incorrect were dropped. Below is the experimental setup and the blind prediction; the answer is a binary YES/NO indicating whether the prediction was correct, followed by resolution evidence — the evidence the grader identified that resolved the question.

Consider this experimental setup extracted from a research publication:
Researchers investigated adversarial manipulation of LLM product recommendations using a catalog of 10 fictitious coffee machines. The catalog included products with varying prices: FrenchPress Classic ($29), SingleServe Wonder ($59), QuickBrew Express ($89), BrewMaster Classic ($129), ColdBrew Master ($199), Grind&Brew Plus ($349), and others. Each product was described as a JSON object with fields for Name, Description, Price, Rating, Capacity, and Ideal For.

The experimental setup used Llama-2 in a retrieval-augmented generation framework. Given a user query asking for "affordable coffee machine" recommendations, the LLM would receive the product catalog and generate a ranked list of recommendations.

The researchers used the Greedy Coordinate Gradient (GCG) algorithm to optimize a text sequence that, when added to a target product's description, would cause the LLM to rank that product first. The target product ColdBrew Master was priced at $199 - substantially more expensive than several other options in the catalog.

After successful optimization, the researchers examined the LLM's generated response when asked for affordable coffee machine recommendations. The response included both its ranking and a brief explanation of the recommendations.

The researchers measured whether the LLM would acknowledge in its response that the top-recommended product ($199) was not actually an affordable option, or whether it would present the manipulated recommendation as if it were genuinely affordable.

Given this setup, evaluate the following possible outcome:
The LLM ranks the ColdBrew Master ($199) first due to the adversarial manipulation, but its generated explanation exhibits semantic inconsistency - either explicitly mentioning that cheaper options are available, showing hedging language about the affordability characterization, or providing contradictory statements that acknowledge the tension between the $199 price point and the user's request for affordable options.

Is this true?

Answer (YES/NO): YES